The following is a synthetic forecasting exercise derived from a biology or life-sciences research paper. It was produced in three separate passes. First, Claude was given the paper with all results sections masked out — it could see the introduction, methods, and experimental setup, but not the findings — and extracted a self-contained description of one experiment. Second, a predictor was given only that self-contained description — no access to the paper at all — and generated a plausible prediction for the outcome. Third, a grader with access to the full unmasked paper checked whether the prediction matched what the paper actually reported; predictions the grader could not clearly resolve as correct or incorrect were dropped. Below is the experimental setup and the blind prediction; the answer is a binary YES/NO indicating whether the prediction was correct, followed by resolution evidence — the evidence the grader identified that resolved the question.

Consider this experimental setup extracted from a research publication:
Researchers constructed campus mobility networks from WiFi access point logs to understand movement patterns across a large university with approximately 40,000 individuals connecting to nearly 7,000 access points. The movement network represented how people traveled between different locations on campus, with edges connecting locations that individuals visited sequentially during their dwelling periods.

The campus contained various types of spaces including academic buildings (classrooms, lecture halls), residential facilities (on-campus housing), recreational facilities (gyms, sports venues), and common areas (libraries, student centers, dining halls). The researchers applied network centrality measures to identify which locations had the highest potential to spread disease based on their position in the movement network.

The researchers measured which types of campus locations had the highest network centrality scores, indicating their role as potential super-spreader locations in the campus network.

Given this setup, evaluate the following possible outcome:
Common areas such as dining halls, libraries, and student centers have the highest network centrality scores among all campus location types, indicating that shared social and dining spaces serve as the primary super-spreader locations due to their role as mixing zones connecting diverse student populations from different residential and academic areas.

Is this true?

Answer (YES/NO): NO